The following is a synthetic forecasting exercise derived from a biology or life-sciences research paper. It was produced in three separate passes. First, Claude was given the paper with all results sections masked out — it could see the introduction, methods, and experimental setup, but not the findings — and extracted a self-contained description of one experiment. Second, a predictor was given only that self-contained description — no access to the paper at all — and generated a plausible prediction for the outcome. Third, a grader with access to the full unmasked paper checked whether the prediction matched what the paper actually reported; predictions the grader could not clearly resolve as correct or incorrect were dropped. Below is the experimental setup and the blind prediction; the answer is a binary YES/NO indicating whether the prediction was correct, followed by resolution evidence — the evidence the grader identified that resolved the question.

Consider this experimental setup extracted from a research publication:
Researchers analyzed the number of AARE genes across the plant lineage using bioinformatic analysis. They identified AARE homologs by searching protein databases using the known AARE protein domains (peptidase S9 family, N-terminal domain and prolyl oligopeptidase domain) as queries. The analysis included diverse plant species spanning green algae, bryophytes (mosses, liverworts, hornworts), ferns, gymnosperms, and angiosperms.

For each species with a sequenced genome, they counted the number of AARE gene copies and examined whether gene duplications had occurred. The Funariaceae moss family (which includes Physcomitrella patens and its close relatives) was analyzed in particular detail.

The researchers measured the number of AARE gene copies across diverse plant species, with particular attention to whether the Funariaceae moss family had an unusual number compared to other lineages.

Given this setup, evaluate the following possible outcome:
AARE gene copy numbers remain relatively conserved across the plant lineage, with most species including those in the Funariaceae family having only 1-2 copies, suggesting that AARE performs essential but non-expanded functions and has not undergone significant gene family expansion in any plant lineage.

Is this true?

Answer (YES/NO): NO